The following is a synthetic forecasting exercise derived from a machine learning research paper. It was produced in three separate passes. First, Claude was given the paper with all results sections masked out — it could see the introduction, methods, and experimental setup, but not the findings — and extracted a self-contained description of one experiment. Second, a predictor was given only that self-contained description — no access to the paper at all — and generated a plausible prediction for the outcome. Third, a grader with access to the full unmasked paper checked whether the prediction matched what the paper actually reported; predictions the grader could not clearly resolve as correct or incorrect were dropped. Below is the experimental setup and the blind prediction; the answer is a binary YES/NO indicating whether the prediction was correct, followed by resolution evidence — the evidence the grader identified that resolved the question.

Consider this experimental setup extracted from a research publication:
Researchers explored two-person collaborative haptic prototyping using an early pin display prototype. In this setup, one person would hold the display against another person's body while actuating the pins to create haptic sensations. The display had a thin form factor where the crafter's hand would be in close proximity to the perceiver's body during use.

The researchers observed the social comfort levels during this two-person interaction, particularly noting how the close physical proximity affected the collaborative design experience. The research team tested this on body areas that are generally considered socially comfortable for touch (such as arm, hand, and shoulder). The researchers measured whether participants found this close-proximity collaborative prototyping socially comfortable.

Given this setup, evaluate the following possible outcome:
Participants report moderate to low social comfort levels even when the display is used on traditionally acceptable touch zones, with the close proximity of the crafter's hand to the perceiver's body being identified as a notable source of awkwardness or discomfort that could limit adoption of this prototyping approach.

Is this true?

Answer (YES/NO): YES